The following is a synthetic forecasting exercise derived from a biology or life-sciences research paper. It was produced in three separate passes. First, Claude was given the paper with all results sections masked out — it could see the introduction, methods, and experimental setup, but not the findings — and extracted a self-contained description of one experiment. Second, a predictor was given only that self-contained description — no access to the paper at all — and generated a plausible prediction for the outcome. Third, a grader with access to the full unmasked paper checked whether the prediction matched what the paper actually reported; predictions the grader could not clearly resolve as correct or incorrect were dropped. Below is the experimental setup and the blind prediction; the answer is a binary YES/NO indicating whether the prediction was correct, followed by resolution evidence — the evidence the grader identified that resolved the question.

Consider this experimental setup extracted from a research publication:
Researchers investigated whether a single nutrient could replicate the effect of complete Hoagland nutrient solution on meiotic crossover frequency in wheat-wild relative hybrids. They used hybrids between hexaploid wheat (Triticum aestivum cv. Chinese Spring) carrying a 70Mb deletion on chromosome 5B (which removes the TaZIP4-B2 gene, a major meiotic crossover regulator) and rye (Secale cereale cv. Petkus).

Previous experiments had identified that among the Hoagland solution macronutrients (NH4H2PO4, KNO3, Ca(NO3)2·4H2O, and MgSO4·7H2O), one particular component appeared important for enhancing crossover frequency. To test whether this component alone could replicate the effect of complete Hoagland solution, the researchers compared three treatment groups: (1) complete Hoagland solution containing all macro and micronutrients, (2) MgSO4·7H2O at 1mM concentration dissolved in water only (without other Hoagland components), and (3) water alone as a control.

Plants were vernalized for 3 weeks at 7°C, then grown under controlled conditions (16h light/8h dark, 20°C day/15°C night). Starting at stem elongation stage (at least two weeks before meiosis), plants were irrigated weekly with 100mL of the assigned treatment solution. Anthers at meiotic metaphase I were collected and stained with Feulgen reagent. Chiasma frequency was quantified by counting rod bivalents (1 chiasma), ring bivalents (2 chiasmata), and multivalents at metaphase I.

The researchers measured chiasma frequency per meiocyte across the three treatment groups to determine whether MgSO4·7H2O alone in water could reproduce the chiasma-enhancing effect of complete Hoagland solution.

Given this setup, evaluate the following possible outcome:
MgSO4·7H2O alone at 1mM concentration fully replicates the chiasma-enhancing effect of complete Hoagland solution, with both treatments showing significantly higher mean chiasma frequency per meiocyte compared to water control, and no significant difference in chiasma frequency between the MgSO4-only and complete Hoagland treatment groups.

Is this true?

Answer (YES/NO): YES